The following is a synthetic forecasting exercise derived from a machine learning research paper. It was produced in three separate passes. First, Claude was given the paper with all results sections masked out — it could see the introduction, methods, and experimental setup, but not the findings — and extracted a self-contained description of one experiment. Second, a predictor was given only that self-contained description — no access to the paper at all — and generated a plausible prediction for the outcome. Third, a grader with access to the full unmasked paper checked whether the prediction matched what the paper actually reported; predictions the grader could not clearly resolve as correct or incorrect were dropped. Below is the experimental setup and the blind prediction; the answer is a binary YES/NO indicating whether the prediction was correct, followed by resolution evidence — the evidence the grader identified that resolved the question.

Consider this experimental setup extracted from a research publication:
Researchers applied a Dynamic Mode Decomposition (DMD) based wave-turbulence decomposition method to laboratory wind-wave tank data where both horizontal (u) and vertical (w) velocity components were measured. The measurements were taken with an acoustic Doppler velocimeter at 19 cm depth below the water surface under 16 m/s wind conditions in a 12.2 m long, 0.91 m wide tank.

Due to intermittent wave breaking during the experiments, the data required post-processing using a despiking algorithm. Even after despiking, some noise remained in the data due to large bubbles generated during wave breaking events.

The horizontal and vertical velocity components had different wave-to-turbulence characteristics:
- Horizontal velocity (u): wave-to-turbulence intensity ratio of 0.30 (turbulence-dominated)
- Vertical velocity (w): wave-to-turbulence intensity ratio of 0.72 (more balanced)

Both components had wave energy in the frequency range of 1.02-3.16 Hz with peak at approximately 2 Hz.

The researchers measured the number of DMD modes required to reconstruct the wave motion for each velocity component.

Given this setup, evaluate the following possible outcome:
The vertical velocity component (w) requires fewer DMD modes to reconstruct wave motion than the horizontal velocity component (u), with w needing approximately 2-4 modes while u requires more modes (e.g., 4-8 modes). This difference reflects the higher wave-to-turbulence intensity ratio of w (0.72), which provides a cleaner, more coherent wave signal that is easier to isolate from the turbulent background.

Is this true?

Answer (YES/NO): NO